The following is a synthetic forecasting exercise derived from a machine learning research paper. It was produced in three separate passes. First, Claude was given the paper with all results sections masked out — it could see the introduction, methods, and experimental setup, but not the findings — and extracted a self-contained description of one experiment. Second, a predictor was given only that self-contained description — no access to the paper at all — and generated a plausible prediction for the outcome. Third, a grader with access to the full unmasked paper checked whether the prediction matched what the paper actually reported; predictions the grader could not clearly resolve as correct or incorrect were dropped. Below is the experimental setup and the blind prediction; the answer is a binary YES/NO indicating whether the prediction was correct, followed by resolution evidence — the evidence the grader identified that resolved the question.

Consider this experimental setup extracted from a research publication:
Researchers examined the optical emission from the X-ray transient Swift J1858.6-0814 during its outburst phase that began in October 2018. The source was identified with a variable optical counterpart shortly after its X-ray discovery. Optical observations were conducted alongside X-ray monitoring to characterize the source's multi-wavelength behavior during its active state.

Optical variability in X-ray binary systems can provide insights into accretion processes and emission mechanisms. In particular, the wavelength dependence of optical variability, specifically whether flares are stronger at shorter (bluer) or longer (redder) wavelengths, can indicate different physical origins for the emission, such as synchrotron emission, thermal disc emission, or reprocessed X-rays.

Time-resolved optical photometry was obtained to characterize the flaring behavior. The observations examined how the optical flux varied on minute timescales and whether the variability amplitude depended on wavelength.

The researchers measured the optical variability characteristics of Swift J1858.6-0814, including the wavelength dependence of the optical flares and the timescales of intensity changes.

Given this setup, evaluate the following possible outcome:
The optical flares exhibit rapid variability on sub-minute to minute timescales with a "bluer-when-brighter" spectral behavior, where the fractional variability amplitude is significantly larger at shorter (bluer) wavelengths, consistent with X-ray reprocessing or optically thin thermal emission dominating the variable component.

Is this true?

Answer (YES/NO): NO